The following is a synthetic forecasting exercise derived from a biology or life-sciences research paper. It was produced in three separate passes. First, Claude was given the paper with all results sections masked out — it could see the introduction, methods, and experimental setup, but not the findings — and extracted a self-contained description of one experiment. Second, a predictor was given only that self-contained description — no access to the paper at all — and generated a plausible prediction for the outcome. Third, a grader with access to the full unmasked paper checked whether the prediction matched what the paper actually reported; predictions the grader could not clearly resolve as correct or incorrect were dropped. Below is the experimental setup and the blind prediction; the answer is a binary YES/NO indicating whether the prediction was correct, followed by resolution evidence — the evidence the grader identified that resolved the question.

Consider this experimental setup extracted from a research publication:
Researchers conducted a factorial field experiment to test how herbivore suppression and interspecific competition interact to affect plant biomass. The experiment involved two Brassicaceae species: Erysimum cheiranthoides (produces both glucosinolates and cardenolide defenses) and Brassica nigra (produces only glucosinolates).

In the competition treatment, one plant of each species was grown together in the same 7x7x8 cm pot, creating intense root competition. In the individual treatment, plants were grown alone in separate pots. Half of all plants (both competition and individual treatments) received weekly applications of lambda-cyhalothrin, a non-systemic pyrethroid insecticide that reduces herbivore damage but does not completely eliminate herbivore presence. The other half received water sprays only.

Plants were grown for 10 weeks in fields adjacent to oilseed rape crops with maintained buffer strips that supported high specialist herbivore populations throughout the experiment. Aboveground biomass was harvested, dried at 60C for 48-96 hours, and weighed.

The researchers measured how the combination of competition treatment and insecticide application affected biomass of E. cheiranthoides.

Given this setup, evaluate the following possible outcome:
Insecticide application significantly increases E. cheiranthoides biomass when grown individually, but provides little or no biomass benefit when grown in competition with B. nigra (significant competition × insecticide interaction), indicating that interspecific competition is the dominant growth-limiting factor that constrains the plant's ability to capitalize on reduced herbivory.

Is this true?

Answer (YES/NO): NO